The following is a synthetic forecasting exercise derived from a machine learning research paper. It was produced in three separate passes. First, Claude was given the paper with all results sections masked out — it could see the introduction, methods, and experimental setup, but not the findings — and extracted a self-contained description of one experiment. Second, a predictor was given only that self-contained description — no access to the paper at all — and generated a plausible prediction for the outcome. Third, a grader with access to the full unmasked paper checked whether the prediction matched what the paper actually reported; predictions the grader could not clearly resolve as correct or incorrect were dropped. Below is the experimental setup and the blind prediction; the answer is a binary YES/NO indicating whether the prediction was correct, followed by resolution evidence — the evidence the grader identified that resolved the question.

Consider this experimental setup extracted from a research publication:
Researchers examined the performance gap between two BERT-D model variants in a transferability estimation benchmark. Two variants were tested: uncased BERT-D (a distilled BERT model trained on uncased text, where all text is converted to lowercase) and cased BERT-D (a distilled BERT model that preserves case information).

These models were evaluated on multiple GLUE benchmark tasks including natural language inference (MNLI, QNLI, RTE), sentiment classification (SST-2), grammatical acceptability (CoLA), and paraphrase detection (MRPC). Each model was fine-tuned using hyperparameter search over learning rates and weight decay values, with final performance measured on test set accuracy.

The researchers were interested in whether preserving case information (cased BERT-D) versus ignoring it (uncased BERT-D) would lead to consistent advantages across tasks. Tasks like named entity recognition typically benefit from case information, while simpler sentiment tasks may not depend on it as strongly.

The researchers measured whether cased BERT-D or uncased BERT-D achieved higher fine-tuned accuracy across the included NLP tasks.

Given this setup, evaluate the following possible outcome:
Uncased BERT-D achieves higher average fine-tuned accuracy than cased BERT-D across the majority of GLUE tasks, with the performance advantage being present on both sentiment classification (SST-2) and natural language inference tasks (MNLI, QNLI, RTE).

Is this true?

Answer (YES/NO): NO